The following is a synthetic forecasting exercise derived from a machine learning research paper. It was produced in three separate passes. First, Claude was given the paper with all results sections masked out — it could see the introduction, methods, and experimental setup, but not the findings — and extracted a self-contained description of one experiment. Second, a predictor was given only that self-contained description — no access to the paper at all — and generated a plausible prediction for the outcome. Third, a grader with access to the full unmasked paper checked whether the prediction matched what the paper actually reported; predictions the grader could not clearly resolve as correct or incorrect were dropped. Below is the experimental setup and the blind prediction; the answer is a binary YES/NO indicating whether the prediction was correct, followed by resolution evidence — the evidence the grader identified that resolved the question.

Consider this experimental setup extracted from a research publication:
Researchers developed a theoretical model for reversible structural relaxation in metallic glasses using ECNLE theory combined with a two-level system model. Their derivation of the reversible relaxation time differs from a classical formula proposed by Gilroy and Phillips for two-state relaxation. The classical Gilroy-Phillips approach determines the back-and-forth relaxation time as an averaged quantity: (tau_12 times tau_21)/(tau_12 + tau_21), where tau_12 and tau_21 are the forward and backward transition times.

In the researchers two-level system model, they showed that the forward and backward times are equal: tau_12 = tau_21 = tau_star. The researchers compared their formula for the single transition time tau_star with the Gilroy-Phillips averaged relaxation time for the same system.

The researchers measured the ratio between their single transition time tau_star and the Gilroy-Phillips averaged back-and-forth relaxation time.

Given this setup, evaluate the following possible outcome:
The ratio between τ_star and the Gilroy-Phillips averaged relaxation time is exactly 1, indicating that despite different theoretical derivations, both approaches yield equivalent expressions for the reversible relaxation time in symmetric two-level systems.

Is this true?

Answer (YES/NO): NO